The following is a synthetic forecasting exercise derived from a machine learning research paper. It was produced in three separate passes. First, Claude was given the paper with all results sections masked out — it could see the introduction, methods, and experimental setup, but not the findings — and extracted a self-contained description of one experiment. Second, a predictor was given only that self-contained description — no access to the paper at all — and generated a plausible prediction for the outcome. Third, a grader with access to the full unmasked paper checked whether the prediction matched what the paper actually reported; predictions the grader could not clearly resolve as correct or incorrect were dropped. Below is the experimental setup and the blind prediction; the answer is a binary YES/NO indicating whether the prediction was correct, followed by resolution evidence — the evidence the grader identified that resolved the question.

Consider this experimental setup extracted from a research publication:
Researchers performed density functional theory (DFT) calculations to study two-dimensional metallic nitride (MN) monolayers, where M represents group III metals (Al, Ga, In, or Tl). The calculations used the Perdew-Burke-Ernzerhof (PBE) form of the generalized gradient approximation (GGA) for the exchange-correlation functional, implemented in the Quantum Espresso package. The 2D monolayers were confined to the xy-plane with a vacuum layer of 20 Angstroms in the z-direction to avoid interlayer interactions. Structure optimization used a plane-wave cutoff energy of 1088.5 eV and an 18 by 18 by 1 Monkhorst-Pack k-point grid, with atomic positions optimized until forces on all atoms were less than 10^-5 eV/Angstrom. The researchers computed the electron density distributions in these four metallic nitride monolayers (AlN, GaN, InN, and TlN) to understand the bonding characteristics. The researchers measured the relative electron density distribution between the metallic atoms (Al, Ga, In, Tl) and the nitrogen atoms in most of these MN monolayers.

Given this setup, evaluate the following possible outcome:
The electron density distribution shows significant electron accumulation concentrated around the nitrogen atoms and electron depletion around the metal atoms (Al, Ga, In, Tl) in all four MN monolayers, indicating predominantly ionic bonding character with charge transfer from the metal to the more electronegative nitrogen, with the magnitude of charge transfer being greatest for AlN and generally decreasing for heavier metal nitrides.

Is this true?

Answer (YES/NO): NO